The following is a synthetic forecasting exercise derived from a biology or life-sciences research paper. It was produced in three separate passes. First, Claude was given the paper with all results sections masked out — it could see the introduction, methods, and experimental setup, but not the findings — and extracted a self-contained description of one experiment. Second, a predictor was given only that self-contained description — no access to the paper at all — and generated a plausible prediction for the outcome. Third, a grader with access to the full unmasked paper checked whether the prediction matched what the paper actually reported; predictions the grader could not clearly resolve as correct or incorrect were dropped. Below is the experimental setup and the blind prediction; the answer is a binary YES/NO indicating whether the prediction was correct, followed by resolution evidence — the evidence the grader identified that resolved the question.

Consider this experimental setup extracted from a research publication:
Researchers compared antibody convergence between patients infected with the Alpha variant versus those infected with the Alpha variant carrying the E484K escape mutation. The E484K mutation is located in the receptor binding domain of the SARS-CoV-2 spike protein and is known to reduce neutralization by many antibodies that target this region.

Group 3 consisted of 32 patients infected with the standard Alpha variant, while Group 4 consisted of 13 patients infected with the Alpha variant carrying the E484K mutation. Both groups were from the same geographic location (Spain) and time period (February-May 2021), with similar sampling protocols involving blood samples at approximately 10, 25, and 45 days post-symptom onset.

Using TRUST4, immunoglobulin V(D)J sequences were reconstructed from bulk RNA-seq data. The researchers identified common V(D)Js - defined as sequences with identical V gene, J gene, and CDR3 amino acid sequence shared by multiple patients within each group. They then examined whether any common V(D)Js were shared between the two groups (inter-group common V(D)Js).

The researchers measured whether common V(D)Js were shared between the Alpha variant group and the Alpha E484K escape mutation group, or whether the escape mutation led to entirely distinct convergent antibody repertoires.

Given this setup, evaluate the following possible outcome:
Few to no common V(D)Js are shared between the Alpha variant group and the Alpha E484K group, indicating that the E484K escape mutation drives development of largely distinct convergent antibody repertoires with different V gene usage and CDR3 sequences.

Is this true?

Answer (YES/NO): NO